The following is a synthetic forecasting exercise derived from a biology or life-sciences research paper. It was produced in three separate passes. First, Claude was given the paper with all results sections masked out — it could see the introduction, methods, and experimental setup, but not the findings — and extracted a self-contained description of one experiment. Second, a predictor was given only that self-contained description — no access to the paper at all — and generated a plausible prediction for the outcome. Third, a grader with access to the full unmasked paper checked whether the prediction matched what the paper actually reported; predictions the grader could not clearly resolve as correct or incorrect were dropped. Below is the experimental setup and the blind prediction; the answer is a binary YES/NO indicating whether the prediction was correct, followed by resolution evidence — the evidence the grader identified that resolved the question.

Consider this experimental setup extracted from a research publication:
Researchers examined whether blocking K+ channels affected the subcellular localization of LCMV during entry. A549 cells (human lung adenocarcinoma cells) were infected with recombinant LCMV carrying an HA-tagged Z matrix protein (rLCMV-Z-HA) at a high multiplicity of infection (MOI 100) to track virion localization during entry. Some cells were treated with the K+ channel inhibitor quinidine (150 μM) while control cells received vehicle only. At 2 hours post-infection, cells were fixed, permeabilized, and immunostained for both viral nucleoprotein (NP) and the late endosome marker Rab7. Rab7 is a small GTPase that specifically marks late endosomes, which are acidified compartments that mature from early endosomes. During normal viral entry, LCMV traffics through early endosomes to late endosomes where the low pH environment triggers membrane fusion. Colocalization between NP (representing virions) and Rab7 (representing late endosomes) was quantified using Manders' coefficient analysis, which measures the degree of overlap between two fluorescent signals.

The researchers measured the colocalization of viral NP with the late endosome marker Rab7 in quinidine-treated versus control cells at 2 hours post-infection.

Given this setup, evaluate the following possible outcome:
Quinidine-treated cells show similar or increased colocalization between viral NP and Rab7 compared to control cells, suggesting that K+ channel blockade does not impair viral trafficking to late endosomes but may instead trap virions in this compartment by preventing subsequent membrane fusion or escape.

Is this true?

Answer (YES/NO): YES